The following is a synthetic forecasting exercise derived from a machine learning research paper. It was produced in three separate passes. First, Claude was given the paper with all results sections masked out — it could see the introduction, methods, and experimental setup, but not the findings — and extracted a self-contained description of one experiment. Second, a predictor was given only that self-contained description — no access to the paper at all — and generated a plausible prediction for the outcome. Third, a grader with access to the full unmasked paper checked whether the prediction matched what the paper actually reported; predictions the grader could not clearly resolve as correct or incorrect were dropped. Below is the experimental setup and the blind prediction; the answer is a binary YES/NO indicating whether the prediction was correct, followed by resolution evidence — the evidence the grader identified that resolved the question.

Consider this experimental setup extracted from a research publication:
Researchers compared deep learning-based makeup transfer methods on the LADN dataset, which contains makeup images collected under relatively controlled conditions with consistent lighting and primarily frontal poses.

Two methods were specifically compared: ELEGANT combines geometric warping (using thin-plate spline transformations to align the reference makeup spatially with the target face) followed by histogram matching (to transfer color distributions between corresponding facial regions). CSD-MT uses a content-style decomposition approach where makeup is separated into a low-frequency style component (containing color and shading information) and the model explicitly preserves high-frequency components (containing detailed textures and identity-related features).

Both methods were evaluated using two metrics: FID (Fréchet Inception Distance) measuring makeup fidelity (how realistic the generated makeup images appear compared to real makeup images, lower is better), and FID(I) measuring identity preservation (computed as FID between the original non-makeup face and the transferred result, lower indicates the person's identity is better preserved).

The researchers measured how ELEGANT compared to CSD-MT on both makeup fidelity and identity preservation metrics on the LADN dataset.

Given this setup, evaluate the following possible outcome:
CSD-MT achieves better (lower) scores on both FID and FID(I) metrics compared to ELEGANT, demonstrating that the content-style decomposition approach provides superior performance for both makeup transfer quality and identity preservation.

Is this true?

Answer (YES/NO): NO